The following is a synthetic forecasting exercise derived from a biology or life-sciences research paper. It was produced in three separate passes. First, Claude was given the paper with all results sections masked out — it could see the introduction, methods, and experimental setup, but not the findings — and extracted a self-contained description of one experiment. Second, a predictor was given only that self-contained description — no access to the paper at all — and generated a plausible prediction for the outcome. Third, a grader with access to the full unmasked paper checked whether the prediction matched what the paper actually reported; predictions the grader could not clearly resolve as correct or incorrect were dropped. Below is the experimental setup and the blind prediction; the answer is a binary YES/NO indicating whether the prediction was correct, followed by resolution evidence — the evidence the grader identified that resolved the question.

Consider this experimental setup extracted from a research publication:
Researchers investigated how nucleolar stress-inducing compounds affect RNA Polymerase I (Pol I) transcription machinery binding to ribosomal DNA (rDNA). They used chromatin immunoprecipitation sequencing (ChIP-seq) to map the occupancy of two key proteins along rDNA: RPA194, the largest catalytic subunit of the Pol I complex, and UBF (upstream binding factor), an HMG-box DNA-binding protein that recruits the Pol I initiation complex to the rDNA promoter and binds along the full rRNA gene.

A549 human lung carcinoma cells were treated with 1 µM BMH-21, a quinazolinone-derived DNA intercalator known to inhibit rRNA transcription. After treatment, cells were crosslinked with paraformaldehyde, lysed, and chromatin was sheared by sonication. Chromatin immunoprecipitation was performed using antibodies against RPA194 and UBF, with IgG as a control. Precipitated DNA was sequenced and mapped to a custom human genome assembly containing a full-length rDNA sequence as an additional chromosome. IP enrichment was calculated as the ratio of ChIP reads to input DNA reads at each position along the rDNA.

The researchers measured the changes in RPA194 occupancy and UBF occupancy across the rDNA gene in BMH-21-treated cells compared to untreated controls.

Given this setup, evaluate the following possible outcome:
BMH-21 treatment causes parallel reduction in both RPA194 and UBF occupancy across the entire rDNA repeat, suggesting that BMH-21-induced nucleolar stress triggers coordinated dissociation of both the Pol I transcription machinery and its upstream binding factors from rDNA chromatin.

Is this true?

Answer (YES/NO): NO